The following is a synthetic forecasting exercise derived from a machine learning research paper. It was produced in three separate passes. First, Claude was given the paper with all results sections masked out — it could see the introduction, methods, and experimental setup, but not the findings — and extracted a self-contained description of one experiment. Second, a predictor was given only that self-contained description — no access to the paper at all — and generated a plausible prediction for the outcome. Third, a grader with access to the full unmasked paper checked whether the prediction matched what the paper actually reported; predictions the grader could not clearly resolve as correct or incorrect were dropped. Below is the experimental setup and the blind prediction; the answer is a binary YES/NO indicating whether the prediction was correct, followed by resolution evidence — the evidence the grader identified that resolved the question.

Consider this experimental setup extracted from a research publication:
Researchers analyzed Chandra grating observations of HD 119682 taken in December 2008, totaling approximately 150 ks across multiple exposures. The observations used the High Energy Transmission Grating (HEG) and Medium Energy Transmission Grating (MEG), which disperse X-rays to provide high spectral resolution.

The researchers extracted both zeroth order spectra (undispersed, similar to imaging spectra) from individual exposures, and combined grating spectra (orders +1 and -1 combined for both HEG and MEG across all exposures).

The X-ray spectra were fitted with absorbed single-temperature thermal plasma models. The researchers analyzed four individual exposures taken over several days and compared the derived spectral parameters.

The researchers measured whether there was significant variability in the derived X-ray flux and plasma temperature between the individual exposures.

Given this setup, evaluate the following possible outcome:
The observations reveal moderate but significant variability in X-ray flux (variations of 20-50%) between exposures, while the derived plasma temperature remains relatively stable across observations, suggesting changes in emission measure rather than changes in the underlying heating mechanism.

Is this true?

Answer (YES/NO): YES